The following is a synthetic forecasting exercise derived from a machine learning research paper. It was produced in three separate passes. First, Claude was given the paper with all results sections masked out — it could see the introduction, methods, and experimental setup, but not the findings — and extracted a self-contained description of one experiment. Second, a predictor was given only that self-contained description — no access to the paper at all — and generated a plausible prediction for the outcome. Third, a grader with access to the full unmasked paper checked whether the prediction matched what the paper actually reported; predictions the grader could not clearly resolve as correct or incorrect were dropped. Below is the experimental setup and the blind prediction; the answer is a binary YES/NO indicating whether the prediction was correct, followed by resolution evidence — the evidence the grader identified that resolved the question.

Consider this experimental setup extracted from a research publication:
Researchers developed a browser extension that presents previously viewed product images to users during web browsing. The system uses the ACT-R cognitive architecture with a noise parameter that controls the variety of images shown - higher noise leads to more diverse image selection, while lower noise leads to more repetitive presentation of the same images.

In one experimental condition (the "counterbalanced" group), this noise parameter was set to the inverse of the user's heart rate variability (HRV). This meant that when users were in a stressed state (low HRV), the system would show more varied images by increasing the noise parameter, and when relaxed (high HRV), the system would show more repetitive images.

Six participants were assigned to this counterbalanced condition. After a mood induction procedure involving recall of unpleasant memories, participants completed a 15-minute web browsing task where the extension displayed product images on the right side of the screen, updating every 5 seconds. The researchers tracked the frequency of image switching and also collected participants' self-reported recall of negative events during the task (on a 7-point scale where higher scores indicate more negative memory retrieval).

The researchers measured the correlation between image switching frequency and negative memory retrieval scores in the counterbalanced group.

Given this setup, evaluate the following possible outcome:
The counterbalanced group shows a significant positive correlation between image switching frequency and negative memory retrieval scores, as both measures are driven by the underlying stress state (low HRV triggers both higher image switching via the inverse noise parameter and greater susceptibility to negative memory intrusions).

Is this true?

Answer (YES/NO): YES